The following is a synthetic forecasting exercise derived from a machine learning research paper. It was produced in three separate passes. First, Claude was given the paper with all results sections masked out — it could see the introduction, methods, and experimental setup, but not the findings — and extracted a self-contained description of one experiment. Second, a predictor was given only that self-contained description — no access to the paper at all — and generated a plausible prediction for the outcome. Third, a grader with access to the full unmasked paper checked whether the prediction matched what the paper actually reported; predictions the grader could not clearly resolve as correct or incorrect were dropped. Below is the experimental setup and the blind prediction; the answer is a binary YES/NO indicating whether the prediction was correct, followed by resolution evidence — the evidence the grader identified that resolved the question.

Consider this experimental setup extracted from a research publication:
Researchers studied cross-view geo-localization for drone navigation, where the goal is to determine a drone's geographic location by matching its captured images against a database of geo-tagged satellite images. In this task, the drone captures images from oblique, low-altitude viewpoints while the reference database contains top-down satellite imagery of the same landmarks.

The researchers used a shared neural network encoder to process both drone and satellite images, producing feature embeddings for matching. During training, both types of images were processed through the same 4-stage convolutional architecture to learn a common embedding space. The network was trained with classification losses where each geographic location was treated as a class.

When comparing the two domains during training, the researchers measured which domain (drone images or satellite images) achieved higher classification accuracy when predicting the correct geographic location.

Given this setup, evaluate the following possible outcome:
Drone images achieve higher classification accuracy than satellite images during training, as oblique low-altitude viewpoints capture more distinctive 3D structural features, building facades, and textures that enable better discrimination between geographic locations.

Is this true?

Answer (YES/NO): NO